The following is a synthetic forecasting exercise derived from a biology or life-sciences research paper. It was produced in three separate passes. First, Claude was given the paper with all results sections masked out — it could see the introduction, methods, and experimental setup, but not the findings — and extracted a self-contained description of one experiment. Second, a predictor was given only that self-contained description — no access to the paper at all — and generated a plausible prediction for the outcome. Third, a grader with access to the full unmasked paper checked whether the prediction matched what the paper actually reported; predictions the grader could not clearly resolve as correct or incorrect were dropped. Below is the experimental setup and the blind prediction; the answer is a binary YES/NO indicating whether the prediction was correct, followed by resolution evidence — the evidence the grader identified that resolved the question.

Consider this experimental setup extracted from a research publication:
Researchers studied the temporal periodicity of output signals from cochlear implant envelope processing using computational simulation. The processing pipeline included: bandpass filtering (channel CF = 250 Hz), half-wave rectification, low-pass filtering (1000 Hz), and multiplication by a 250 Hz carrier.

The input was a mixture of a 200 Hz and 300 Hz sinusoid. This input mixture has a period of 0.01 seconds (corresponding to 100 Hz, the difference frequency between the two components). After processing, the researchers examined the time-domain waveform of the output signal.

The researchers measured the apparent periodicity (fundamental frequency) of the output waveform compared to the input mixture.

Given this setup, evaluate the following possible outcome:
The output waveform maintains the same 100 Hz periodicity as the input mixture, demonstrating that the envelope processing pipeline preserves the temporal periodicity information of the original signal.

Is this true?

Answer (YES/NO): NO